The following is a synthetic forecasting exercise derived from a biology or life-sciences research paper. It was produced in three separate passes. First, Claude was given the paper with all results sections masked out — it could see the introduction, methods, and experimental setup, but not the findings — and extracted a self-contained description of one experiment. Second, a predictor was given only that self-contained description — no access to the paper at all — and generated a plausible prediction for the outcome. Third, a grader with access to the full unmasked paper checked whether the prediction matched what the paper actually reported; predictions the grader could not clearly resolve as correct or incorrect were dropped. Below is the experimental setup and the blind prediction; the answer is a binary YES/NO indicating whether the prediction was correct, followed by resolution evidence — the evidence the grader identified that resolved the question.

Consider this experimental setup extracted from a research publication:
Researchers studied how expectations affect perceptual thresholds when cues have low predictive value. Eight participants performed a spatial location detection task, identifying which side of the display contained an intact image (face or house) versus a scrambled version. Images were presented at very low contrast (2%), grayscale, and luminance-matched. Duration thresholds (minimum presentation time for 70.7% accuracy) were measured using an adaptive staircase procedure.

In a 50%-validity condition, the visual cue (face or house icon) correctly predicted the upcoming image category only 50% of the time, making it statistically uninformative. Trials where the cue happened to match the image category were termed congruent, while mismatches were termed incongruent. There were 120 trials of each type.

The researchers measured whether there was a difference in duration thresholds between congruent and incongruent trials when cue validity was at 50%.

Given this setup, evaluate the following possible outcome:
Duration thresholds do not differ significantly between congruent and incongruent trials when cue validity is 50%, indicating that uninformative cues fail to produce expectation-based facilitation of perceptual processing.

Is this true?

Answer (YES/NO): YES